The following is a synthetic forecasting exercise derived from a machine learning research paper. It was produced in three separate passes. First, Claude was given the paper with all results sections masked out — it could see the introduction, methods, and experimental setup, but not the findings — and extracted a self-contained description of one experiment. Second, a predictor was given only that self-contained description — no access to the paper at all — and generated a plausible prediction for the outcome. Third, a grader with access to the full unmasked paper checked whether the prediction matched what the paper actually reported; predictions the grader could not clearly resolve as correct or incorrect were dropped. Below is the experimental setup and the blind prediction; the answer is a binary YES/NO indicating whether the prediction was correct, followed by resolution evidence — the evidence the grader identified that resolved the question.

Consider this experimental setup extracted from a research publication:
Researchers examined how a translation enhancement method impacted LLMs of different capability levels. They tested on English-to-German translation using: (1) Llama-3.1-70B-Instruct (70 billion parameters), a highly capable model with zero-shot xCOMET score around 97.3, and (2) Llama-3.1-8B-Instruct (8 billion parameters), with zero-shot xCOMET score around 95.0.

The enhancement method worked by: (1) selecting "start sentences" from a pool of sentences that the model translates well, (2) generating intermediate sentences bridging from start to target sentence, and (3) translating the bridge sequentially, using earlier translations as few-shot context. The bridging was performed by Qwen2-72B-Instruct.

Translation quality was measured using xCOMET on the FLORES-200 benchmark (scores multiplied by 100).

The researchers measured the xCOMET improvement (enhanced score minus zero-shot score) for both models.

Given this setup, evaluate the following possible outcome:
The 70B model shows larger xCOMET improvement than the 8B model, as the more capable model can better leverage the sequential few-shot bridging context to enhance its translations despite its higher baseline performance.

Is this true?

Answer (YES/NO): NO